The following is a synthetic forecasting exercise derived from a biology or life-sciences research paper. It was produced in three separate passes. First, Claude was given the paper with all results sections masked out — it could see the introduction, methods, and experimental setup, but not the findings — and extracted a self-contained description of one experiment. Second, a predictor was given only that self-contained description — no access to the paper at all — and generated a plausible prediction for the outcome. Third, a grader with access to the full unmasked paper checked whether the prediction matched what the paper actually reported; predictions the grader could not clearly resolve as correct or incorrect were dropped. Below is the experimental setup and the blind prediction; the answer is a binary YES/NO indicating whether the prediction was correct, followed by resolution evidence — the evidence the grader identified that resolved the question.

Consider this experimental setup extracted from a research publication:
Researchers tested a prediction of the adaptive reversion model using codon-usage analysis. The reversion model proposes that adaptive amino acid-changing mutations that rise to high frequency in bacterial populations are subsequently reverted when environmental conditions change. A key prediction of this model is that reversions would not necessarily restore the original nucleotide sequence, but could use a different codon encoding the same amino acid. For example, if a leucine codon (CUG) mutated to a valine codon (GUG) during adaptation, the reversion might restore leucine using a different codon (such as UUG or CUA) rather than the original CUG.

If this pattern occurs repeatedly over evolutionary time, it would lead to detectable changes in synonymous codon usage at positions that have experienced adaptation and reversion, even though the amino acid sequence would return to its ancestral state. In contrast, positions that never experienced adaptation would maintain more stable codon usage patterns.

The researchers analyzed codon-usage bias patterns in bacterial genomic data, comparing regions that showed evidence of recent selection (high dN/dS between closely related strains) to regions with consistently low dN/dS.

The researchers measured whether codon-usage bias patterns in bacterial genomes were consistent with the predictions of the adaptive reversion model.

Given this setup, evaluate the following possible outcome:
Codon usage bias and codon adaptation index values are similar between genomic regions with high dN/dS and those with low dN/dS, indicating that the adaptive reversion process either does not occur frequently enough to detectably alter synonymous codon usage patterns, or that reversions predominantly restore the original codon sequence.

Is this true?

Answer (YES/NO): NO